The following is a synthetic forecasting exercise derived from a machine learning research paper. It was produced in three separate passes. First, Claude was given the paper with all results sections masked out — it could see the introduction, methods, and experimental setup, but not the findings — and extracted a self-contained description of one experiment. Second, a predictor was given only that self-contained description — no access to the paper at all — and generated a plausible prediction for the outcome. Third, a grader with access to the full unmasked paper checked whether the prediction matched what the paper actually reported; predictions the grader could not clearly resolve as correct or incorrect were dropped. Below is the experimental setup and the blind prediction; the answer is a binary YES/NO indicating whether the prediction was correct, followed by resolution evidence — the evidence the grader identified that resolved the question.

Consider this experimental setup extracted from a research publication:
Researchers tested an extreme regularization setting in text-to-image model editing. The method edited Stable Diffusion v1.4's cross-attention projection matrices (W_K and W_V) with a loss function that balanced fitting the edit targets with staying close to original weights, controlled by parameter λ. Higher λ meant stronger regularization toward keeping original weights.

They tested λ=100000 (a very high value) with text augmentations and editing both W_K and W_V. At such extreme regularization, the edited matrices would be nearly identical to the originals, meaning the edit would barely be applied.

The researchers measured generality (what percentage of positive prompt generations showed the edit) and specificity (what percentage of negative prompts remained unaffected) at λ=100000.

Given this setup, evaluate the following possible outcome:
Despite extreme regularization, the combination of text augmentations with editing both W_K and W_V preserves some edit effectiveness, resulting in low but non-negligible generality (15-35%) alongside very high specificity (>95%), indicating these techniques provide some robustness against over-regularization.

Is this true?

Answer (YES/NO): NO